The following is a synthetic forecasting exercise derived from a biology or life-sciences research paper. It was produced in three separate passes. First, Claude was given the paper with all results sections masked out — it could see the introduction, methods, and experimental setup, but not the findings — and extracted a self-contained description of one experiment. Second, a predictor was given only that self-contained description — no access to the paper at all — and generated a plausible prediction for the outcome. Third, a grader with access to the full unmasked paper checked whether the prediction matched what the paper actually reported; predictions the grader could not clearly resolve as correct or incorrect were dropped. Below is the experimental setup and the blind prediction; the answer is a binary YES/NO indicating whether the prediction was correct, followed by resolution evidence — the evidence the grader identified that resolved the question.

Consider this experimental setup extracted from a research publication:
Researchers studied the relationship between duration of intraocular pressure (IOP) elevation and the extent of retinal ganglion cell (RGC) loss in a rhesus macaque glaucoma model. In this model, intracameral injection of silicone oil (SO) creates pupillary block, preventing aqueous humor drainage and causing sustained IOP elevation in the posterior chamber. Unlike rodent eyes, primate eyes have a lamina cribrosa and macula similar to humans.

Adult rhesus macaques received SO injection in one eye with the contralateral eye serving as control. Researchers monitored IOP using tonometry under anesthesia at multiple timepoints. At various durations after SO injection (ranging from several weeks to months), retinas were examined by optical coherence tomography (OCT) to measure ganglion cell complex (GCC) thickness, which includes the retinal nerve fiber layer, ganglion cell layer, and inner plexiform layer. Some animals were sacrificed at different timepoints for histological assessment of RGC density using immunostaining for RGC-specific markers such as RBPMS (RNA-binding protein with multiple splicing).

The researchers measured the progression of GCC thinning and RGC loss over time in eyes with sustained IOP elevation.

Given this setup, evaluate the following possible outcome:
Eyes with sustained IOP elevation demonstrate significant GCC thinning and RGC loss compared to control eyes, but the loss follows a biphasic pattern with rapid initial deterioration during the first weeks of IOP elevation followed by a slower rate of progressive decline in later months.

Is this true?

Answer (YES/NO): NO